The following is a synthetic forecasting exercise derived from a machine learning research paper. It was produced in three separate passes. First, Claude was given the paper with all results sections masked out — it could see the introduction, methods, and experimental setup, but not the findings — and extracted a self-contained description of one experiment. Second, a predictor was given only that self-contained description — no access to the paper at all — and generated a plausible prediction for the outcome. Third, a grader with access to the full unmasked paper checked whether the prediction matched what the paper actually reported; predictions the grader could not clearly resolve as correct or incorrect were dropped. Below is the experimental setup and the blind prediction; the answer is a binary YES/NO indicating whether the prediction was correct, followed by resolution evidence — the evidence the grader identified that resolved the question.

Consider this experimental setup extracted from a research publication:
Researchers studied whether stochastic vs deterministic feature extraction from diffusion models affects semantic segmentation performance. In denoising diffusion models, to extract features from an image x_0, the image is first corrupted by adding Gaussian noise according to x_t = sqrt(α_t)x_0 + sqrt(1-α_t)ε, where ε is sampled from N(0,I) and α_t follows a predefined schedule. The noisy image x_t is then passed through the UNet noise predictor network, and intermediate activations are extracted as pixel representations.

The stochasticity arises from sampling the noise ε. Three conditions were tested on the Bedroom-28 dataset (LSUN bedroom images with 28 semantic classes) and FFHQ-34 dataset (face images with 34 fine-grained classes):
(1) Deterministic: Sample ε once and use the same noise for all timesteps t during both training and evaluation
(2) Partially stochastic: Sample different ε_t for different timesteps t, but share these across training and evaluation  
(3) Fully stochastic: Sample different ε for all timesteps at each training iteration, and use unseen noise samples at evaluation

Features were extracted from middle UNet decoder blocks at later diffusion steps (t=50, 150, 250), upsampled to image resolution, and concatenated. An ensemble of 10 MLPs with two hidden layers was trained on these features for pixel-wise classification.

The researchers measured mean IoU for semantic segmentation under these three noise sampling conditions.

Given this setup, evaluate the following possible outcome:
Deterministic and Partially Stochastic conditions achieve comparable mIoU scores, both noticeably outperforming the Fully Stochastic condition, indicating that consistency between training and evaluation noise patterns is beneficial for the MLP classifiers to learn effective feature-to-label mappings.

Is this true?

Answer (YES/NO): NO